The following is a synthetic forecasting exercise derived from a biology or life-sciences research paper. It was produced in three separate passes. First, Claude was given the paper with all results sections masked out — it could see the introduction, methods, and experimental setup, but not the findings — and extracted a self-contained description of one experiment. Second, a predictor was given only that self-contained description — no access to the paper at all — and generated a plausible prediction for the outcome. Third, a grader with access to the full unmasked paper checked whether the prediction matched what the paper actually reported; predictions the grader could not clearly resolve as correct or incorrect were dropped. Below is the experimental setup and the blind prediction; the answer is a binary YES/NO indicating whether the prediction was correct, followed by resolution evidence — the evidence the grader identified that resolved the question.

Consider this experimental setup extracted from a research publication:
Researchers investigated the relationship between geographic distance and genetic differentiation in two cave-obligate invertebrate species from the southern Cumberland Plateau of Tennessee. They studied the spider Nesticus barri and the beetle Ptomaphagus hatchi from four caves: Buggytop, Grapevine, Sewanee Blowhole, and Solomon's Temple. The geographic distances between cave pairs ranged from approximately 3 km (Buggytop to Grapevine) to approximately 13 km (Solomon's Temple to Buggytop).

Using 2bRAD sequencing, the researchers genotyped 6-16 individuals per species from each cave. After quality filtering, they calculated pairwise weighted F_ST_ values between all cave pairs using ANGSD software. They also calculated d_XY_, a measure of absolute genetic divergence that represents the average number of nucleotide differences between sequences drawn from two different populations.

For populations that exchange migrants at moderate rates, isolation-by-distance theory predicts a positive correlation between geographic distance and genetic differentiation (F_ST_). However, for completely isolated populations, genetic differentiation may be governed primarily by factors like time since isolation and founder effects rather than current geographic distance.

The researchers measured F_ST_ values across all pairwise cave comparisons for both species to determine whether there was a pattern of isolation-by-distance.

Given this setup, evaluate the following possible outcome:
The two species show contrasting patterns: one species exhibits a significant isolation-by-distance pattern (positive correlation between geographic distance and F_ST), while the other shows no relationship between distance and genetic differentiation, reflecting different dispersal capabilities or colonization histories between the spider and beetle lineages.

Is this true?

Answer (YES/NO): NO